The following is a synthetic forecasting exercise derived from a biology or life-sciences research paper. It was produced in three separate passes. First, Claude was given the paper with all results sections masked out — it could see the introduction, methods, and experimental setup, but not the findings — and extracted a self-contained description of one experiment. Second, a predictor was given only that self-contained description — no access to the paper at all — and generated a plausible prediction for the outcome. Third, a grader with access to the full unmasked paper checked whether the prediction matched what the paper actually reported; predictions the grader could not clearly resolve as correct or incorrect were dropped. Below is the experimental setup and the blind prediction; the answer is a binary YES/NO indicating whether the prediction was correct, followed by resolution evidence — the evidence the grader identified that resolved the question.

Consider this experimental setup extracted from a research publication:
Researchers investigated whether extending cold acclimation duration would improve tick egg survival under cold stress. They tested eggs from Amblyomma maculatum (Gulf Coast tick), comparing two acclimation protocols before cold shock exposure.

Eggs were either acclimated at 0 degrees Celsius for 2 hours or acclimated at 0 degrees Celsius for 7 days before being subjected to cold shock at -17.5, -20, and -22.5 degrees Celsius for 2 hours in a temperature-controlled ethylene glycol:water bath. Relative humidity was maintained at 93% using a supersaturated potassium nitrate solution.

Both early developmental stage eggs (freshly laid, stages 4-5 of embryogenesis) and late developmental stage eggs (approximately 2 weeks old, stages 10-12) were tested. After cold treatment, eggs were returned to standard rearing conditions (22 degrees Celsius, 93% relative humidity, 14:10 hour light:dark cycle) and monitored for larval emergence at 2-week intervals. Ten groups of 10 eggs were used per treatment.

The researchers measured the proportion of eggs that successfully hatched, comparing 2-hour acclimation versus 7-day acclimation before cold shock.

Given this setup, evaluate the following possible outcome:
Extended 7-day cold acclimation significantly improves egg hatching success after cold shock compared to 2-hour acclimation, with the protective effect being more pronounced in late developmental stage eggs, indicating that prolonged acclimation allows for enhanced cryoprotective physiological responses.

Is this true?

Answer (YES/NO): NO